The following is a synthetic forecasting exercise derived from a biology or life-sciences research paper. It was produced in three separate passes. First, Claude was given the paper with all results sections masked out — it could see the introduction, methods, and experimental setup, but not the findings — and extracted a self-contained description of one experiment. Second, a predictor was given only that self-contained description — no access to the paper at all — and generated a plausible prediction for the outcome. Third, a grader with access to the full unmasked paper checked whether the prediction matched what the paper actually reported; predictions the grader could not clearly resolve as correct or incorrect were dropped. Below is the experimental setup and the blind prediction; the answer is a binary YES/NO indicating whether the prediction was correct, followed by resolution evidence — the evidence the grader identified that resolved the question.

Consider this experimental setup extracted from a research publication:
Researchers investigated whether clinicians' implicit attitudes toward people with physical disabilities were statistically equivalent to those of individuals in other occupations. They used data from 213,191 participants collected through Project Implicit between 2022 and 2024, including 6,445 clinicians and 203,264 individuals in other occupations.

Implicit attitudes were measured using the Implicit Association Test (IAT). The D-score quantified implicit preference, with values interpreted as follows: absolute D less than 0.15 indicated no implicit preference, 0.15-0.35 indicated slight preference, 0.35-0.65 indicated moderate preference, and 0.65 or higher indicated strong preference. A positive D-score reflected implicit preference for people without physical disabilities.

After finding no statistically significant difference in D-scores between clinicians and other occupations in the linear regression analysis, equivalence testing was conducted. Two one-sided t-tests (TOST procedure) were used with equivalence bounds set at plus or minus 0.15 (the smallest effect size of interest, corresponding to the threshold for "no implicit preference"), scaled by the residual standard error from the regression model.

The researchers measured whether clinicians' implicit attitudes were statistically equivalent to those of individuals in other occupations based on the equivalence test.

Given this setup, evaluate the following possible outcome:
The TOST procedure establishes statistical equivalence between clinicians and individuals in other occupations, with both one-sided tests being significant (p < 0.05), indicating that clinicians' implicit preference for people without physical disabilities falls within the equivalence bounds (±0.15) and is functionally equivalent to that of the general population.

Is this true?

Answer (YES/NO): YES